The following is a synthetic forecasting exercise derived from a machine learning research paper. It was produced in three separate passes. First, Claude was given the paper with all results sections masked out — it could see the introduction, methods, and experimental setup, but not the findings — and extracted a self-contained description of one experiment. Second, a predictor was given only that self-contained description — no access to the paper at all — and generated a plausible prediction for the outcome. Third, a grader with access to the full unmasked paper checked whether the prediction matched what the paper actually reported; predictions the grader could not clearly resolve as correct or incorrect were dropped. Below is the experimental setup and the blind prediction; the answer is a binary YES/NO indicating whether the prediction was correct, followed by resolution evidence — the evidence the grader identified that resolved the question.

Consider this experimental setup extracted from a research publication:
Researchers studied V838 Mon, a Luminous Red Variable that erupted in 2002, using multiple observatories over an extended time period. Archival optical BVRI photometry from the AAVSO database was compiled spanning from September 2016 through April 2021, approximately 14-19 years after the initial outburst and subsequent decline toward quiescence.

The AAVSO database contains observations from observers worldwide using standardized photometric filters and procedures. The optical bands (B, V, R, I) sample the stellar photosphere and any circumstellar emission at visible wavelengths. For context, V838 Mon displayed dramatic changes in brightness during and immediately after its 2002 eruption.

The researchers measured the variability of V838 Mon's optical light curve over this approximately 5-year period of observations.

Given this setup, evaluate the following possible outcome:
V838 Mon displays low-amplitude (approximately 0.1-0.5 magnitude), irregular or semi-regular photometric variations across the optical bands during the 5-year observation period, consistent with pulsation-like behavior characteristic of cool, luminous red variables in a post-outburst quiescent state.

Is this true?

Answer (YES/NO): NO